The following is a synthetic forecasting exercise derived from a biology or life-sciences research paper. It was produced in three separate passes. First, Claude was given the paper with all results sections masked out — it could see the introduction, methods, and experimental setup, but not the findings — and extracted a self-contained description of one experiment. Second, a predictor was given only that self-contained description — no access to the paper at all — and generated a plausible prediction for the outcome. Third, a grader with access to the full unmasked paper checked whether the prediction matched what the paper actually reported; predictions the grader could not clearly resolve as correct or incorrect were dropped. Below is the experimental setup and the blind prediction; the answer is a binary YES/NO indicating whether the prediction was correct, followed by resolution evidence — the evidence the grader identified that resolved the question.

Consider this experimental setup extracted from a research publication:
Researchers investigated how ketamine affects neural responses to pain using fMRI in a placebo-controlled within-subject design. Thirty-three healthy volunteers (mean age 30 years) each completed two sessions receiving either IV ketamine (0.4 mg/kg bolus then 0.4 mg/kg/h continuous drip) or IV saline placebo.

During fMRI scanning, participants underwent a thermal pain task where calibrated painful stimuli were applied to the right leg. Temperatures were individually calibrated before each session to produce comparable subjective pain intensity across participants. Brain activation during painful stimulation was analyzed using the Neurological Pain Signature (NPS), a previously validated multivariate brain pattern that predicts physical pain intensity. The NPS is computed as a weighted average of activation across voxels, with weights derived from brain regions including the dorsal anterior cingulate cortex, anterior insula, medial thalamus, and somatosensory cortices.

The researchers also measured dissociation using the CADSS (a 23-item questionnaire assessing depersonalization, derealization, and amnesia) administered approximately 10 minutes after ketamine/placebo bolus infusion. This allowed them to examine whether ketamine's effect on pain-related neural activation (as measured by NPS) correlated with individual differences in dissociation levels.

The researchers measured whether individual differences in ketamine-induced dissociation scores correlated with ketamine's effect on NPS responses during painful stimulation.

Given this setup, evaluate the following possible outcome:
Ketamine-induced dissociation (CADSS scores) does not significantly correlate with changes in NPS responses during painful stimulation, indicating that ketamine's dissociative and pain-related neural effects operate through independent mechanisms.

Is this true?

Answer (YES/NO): YES